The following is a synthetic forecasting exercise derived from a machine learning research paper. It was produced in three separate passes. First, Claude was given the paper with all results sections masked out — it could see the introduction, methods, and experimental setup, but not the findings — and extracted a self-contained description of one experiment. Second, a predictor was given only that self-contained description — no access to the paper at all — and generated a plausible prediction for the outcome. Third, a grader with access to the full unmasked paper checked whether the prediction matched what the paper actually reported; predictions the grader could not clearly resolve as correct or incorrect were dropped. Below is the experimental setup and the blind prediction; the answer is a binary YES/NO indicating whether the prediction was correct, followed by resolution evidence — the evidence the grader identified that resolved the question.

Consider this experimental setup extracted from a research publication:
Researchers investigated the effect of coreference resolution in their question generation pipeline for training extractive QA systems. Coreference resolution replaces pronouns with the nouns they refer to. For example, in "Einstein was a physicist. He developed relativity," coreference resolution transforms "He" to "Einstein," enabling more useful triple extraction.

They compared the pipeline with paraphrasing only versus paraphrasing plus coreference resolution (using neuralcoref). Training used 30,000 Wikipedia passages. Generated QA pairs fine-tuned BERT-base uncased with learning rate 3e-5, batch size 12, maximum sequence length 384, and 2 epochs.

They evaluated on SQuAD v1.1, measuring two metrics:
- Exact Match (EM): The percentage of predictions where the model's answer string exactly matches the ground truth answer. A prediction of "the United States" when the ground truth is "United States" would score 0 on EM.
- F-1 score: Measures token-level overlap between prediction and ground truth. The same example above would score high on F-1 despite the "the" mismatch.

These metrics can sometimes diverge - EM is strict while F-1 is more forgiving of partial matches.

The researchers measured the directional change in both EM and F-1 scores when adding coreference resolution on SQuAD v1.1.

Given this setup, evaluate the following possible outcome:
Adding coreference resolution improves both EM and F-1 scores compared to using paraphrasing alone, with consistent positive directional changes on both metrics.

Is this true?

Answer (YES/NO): NO